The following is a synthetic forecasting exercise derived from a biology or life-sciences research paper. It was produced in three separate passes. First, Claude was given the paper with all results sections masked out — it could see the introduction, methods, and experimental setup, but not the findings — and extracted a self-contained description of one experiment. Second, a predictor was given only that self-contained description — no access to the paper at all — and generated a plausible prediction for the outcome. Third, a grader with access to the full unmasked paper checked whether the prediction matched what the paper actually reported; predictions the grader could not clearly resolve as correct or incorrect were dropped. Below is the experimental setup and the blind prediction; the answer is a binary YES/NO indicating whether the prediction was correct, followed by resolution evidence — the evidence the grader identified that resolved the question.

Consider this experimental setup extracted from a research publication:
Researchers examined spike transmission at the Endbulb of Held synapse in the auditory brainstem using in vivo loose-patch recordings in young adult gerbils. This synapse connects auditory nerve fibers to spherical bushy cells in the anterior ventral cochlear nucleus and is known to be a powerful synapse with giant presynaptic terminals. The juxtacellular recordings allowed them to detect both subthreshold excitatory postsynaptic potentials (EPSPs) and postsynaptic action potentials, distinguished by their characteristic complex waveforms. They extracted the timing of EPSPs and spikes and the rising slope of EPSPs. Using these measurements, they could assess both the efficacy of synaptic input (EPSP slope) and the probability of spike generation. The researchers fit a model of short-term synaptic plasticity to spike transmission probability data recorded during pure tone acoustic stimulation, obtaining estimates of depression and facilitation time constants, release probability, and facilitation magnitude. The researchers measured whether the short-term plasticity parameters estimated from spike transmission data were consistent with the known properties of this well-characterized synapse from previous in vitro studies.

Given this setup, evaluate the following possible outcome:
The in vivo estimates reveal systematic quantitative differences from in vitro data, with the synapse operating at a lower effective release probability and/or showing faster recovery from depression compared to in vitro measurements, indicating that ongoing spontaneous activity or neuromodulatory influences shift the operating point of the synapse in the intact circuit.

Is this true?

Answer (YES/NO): NO